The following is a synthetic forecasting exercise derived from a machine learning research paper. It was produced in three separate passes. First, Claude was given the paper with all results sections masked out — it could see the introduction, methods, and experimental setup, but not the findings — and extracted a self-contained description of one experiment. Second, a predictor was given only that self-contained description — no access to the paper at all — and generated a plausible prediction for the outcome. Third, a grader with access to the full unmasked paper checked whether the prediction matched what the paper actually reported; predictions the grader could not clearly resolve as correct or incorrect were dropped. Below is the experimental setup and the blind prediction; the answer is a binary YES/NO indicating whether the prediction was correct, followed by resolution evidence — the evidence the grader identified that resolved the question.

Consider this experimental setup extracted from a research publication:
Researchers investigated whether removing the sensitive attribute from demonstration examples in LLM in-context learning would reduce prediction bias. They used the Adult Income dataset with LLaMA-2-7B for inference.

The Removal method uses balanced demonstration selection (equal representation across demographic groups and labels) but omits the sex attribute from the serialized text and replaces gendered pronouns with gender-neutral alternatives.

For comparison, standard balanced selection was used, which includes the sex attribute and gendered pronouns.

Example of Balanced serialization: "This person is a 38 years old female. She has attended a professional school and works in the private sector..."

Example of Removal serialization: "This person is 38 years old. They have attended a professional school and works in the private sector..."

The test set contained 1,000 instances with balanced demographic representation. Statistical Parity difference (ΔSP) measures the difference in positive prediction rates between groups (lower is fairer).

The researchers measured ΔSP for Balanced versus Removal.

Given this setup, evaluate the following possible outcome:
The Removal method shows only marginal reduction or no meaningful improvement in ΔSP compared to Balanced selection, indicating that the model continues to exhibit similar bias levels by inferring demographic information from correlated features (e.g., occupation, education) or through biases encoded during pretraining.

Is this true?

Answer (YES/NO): NO